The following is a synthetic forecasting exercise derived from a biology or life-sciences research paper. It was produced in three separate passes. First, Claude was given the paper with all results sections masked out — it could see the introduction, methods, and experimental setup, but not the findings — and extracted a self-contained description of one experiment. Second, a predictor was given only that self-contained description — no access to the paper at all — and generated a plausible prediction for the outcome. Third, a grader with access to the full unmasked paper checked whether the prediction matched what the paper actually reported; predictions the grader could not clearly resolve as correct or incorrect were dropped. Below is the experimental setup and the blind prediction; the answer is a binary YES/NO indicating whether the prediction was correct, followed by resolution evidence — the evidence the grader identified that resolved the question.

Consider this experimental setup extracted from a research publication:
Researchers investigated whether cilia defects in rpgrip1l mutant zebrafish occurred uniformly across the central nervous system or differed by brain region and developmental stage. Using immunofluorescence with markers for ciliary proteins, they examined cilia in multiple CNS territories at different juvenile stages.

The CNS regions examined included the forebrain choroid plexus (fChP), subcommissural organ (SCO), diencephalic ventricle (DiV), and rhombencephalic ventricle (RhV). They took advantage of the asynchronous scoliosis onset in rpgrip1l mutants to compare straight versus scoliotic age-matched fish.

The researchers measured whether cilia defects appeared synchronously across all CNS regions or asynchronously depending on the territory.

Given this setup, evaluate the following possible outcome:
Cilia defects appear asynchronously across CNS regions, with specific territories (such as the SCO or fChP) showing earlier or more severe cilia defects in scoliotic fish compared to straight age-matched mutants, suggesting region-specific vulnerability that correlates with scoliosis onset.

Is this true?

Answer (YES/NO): NO